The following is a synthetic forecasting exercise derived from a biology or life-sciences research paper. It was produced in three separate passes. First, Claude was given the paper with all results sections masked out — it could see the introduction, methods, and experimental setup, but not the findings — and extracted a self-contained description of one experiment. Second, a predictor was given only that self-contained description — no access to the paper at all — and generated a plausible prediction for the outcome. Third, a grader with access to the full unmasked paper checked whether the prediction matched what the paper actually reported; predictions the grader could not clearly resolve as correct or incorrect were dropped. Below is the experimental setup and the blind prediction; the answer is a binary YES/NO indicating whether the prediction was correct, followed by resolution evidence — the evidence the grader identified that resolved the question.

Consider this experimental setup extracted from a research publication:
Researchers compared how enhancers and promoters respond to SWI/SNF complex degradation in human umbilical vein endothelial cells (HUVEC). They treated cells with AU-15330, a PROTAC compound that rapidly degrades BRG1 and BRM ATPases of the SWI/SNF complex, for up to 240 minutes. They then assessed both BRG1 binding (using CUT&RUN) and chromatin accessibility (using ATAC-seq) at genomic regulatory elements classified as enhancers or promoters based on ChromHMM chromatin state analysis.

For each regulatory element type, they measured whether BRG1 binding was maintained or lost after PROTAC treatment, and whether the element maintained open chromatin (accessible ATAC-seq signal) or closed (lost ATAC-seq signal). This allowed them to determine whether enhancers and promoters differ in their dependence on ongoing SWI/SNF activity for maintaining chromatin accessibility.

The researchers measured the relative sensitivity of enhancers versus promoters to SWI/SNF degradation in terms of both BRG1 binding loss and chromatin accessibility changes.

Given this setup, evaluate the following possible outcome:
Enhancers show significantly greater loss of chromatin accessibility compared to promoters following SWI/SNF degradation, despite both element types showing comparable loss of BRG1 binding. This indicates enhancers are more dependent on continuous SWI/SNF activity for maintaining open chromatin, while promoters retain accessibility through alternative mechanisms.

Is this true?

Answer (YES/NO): NO